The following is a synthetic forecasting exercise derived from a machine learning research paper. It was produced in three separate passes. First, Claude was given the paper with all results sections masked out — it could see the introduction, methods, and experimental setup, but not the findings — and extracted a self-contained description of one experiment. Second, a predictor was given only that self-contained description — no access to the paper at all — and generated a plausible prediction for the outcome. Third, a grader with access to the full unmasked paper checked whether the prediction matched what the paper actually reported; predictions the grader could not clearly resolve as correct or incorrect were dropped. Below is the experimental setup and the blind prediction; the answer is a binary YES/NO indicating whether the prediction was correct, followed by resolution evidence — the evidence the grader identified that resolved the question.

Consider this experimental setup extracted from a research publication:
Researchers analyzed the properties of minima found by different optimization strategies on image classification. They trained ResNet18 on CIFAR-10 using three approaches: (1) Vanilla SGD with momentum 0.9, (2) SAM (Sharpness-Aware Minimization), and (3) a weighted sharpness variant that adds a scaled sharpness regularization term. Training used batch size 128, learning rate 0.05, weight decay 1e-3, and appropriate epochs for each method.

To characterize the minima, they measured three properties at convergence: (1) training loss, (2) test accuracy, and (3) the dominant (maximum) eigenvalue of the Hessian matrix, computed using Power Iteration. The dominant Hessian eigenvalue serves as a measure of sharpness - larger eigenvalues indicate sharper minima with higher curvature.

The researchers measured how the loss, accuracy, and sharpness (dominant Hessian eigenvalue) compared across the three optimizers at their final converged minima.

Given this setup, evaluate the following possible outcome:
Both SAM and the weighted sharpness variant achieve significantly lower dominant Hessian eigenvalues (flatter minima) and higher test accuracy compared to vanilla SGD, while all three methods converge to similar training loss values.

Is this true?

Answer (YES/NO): NO